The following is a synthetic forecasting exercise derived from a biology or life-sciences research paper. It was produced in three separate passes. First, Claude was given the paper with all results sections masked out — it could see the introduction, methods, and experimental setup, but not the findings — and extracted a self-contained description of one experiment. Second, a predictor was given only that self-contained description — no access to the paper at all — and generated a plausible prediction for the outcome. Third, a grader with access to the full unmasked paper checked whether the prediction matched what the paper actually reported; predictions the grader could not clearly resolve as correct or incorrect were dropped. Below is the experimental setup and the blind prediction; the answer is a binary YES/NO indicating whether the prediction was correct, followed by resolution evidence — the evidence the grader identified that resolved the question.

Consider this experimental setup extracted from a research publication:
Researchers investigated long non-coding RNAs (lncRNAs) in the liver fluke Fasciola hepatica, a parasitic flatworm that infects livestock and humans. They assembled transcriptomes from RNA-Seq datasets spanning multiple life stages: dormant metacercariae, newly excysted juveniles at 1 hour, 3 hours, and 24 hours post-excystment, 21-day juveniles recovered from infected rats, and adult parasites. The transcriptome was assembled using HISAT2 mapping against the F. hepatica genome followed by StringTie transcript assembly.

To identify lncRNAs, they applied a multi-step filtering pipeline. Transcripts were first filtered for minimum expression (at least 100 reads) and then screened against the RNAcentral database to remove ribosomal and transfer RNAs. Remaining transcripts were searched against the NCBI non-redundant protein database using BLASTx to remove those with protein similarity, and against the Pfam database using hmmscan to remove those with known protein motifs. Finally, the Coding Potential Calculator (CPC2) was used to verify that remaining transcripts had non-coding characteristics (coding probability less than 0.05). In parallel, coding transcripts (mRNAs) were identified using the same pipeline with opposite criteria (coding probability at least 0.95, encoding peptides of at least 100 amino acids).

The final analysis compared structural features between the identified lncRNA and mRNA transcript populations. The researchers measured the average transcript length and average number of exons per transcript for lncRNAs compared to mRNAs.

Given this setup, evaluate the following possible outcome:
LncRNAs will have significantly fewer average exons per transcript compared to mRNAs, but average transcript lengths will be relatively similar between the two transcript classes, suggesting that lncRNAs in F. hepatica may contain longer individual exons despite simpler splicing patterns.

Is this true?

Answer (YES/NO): NO